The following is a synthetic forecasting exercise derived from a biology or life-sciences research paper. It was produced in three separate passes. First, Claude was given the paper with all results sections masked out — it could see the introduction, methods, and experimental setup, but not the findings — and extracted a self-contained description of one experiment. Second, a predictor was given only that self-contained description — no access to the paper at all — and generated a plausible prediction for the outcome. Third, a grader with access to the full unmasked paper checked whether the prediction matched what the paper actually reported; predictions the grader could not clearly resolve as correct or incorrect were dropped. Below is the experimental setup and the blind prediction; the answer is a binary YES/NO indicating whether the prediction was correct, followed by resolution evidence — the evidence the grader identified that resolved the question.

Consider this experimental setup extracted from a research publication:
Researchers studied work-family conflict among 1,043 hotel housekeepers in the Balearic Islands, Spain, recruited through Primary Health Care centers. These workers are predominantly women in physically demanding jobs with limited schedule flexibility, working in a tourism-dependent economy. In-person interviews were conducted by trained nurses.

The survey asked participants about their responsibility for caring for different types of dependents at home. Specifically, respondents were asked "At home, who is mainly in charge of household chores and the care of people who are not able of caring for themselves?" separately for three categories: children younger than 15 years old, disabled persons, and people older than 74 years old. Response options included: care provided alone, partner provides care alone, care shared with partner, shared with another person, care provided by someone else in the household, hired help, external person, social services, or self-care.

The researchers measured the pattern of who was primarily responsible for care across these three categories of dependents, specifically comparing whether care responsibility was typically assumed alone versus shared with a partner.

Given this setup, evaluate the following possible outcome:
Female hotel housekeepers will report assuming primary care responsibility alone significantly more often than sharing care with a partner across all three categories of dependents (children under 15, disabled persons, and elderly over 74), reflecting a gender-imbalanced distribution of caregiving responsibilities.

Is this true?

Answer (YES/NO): NO